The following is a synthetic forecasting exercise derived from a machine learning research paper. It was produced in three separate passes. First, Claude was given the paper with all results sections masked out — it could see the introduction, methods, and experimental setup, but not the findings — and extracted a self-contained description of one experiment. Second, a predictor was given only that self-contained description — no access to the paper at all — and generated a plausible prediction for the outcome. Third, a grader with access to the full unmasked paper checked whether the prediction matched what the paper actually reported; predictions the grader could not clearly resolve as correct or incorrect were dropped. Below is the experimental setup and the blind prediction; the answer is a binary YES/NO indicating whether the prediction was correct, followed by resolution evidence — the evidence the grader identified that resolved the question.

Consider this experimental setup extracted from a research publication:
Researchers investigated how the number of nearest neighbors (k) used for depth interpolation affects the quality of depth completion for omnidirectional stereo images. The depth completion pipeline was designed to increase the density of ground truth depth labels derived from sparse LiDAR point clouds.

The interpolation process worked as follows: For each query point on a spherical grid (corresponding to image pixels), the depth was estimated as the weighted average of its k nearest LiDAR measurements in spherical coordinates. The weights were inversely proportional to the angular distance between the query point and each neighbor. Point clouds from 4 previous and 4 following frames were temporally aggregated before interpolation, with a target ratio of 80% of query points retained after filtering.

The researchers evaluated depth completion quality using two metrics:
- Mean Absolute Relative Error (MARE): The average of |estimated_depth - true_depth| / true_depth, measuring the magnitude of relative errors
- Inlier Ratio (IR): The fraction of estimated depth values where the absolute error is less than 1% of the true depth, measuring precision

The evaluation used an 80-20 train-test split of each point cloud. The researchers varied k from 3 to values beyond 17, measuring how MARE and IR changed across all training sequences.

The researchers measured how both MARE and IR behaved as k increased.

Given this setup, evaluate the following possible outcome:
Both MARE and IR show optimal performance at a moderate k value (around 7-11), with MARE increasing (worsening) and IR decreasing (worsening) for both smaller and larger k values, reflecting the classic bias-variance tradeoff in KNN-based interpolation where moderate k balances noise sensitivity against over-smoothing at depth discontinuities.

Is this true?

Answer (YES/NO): NO